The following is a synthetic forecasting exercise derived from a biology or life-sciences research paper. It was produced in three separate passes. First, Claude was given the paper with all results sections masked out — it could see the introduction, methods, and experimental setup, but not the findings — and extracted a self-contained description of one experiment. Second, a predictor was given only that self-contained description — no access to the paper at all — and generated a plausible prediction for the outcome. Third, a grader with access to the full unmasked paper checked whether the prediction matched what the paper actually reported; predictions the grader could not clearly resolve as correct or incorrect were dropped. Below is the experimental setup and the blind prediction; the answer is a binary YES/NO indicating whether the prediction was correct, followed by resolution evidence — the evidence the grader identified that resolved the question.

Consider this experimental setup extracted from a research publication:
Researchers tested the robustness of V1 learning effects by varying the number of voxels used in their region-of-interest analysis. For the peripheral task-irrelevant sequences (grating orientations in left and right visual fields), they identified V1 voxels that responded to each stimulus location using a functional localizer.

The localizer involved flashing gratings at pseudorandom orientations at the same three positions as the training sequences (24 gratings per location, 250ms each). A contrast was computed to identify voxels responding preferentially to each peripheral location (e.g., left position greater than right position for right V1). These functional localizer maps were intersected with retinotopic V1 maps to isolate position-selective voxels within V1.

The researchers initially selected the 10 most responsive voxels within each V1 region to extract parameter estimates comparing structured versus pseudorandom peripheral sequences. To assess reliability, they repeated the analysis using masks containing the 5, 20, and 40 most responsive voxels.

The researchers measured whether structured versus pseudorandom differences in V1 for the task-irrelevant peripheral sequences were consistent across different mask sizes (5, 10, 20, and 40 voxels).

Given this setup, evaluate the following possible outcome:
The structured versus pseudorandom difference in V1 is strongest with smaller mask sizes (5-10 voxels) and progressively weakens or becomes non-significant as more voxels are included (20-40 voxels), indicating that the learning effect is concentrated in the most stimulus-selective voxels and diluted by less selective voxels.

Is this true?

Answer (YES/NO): NO